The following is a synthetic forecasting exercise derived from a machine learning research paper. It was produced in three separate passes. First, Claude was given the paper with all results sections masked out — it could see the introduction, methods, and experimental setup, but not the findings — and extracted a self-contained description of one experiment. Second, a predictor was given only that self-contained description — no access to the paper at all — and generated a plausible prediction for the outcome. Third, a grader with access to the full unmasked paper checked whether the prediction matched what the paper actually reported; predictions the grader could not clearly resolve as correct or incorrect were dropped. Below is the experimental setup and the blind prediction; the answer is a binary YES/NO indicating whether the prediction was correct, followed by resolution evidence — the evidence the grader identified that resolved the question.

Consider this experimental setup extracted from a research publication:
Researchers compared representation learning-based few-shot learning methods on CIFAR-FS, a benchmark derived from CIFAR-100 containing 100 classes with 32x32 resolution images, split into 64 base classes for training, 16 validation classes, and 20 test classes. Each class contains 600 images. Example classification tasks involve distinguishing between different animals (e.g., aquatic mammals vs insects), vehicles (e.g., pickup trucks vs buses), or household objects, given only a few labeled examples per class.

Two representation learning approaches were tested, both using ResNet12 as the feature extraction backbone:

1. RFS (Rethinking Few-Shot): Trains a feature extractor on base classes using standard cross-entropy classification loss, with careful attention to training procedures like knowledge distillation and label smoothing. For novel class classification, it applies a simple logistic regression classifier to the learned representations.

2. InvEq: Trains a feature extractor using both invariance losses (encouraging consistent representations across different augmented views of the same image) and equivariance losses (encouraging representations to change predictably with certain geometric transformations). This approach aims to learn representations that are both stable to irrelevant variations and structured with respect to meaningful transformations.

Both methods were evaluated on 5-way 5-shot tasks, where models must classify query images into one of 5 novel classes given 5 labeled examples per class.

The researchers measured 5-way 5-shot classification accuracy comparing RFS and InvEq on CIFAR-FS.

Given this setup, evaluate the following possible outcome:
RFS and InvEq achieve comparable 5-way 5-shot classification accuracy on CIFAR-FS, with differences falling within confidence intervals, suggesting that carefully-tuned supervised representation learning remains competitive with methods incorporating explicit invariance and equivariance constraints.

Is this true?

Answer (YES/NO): NO